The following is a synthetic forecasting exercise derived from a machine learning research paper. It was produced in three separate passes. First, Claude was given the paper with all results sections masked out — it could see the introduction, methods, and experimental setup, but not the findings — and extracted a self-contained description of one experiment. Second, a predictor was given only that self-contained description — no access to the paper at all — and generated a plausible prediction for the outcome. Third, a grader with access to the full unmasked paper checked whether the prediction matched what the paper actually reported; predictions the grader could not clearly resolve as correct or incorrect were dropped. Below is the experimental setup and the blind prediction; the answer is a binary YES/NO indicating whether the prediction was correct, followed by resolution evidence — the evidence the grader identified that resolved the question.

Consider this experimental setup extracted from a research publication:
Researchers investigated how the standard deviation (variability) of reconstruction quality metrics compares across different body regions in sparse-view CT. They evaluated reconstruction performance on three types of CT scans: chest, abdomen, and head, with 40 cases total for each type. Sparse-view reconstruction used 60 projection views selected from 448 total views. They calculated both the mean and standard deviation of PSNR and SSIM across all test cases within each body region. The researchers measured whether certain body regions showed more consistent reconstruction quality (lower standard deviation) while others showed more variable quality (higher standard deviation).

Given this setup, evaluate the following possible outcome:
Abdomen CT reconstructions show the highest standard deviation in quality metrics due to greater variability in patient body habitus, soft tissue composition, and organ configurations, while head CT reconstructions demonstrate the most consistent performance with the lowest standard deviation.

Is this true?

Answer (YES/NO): NO